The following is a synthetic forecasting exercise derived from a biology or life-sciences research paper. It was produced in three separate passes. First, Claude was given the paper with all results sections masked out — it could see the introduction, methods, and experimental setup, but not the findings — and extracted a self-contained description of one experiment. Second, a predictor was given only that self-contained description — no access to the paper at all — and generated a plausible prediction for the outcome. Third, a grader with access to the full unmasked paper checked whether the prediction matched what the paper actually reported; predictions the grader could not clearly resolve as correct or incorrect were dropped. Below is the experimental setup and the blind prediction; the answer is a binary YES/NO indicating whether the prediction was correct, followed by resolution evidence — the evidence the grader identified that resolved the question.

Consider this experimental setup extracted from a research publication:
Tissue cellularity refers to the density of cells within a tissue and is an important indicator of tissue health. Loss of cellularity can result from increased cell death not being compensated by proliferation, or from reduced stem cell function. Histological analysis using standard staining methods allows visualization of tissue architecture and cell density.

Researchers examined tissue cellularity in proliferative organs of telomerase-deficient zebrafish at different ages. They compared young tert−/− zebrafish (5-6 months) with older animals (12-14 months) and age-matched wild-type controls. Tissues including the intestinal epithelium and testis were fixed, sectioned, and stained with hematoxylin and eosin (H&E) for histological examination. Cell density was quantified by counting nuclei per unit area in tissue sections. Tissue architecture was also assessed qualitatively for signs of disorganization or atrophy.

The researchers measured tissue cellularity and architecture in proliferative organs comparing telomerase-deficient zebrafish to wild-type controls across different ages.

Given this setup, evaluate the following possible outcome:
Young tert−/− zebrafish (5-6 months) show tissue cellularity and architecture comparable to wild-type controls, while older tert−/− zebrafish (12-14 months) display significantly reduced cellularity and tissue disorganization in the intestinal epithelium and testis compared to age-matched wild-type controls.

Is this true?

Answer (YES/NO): YES